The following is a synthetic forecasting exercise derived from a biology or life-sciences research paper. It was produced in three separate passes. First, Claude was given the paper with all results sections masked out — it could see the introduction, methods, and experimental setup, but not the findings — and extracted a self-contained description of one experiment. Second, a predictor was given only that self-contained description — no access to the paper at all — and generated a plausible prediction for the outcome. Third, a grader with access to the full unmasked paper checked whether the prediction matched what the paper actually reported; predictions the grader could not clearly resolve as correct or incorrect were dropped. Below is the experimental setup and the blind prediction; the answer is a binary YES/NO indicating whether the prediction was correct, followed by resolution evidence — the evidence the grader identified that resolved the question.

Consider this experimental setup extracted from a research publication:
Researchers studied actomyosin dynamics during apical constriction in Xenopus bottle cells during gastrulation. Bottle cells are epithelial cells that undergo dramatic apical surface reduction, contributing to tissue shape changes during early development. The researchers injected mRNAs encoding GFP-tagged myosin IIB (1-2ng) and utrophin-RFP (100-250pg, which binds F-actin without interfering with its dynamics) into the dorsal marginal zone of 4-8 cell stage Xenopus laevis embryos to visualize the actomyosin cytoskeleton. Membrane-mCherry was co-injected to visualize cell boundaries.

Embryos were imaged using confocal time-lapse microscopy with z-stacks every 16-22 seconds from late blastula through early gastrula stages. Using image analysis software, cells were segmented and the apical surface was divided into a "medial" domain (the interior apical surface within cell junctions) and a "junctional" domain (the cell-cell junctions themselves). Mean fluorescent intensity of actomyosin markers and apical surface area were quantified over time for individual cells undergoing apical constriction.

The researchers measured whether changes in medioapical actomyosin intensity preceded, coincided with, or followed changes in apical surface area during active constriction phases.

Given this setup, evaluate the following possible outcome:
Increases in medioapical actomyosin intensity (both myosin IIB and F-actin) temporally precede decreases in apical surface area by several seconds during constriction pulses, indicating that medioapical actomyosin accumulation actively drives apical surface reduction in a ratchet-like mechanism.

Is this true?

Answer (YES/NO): NO